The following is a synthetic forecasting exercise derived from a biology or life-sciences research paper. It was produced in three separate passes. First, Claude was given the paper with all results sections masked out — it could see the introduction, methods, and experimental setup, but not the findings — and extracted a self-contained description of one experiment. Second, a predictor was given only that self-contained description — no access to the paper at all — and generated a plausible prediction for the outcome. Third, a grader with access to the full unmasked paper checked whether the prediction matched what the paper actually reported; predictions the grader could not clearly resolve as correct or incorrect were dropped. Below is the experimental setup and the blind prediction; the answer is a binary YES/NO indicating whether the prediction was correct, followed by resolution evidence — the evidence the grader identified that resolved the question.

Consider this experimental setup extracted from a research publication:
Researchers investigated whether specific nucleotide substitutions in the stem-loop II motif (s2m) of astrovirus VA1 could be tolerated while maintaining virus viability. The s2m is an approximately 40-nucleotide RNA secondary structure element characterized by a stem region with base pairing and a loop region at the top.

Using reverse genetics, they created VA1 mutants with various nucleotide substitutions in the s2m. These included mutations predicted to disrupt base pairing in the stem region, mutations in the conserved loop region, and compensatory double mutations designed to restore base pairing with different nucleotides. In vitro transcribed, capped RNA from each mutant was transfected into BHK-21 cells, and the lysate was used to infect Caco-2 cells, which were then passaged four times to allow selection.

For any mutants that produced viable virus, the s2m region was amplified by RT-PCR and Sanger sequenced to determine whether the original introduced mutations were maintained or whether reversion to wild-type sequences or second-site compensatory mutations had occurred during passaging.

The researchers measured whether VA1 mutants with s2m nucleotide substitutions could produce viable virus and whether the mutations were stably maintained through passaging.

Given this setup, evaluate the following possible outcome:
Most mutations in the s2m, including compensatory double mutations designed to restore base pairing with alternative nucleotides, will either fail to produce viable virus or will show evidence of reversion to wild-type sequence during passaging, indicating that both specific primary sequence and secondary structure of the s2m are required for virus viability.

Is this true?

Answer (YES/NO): NO